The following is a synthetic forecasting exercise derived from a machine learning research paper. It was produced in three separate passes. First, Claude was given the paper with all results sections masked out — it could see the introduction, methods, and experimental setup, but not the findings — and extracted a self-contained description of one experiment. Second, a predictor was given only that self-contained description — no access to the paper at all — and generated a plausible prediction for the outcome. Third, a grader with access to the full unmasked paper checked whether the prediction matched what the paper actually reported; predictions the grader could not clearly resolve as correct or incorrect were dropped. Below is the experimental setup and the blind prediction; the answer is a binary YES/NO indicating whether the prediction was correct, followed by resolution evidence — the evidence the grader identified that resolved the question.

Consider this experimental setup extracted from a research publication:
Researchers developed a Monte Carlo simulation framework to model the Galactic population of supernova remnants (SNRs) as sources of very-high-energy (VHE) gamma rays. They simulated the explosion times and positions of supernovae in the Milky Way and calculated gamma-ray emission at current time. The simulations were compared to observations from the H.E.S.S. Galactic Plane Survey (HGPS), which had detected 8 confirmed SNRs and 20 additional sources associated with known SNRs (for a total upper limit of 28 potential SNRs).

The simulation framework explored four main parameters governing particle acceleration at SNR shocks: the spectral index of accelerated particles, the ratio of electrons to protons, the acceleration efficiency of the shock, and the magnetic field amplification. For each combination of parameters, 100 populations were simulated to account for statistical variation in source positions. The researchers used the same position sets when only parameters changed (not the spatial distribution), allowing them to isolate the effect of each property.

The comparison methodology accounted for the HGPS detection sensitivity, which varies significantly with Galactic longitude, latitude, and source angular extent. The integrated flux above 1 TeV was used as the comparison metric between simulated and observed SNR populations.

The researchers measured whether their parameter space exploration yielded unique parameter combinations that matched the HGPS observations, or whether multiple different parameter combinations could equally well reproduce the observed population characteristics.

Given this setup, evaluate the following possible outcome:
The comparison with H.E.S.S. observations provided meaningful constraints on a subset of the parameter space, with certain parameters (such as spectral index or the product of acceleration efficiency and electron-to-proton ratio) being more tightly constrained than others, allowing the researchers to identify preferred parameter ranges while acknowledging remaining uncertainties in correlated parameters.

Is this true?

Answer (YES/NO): YES